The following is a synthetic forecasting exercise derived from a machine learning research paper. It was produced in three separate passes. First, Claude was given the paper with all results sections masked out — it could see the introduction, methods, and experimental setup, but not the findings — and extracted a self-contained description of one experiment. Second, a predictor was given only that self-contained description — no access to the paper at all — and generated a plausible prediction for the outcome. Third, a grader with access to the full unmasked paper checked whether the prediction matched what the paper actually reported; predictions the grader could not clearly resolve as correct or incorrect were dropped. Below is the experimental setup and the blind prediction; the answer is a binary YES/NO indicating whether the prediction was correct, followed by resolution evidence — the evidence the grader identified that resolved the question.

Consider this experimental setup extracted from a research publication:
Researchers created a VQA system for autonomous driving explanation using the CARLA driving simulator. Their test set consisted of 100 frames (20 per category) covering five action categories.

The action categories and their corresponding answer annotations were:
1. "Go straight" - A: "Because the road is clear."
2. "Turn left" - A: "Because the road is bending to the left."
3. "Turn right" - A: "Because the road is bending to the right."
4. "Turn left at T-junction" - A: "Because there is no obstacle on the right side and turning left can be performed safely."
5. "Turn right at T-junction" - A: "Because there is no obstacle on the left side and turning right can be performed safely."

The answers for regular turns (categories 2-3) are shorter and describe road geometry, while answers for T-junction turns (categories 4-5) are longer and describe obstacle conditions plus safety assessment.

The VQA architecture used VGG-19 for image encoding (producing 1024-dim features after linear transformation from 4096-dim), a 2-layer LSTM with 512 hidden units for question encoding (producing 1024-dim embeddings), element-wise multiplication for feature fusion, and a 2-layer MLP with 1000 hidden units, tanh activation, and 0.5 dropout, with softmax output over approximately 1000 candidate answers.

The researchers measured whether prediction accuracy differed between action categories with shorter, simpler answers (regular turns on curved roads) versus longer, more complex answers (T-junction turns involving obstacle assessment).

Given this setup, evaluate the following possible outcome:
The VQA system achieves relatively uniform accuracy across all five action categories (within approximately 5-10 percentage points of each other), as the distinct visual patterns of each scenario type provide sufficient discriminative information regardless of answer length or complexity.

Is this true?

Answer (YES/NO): NO